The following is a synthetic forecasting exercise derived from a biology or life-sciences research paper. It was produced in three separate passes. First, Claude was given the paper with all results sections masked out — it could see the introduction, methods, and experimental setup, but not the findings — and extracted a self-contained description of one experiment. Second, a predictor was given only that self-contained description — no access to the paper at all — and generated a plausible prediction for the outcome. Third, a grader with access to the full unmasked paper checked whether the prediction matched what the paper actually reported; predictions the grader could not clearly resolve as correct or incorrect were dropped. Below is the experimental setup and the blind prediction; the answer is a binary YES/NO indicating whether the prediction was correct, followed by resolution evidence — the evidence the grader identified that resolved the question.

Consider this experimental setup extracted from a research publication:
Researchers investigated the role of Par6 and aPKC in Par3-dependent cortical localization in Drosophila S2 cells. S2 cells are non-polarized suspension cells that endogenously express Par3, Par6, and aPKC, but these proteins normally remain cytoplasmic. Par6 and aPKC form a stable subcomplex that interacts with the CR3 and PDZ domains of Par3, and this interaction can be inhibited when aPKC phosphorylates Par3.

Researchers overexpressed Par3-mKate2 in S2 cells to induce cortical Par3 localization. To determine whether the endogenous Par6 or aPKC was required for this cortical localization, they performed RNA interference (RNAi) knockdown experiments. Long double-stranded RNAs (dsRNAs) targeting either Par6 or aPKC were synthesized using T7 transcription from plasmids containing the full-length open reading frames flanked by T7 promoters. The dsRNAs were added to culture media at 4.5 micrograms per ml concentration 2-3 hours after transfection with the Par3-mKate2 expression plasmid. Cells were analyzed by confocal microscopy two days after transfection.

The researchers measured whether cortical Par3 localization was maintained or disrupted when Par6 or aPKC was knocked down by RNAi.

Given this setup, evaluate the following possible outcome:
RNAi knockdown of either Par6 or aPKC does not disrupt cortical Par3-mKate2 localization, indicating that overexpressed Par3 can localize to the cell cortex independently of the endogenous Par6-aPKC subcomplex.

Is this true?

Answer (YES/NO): NO